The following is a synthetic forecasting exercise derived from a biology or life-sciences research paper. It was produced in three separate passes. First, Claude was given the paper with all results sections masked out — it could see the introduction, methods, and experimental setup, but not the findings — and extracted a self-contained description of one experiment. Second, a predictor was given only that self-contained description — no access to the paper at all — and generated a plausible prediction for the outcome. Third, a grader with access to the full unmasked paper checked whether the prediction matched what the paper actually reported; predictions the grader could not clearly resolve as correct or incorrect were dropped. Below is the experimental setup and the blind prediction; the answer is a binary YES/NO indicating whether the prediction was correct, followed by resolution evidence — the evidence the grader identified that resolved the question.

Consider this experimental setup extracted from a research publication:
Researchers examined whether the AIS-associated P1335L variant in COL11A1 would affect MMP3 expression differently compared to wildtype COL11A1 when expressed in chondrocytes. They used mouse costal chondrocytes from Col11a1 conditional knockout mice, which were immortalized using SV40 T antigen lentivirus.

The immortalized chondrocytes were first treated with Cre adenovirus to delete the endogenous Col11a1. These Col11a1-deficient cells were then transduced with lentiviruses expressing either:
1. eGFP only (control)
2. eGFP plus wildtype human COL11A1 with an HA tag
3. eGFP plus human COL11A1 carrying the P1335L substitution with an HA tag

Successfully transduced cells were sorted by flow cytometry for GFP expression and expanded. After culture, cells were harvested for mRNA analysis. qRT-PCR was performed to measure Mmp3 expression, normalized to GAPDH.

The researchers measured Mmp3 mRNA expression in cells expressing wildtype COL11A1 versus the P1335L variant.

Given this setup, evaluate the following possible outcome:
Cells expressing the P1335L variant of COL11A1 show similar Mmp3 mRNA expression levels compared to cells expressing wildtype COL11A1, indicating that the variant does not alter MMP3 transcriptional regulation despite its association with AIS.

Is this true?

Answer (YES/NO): NO